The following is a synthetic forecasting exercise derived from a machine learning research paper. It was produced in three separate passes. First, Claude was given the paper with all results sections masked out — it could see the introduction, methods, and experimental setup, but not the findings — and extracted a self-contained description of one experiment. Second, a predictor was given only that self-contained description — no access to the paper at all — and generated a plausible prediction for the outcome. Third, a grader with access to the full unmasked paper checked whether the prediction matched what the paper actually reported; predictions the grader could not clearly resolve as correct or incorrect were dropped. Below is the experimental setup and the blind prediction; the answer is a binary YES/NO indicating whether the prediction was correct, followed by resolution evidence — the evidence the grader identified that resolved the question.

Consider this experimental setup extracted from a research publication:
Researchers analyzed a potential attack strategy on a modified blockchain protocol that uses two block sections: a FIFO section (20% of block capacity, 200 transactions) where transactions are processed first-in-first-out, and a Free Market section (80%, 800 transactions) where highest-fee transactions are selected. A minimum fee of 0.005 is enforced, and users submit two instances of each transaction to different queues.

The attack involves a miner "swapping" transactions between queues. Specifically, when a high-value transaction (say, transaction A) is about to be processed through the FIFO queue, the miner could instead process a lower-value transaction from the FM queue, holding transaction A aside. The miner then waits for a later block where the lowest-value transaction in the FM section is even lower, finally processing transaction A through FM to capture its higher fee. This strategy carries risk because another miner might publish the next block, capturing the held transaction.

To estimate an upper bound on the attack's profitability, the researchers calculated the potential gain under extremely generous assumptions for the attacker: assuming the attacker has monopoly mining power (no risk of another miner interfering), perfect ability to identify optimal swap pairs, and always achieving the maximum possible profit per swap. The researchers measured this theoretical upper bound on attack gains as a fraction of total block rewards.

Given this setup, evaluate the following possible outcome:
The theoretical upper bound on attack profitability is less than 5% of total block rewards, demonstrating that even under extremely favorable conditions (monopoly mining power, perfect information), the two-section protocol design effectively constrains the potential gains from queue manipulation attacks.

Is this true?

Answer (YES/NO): YES